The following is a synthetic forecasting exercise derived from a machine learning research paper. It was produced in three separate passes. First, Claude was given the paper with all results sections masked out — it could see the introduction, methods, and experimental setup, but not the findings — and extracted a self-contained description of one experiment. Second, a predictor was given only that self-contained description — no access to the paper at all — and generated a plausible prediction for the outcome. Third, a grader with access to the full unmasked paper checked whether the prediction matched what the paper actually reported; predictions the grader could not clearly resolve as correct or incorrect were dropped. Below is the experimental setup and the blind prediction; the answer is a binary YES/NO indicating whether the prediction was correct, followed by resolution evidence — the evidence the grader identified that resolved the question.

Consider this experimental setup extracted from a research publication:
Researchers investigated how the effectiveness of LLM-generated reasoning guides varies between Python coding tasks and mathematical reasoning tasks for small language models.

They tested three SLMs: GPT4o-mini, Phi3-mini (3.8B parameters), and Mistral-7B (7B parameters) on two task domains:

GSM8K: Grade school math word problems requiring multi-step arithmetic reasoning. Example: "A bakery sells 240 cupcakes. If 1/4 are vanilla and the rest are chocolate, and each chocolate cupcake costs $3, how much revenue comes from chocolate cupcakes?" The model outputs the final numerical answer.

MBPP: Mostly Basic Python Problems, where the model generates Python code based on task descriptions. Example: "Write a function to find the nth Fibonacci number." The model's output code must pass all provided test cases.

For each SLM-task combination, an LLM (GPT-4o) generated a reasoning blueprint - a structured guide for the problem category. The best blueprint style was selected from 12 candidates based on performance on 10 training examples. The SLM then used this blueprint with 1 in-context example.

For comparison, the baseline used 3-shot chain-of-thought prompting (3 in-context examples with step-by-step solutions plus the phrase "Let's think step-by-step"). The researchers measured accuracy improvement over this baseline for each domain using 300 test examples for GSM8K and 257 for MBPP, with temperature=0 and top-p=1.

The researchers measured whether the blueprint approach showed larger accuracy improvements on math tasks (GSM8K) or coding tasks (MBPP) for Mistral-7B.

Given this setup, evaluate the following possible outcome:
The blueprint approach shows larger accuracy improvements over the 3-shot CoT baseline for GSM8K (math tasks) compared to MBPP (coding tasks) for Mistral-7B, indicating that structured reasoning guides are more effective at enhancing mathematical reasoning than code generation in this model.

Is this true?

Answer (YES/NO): NO